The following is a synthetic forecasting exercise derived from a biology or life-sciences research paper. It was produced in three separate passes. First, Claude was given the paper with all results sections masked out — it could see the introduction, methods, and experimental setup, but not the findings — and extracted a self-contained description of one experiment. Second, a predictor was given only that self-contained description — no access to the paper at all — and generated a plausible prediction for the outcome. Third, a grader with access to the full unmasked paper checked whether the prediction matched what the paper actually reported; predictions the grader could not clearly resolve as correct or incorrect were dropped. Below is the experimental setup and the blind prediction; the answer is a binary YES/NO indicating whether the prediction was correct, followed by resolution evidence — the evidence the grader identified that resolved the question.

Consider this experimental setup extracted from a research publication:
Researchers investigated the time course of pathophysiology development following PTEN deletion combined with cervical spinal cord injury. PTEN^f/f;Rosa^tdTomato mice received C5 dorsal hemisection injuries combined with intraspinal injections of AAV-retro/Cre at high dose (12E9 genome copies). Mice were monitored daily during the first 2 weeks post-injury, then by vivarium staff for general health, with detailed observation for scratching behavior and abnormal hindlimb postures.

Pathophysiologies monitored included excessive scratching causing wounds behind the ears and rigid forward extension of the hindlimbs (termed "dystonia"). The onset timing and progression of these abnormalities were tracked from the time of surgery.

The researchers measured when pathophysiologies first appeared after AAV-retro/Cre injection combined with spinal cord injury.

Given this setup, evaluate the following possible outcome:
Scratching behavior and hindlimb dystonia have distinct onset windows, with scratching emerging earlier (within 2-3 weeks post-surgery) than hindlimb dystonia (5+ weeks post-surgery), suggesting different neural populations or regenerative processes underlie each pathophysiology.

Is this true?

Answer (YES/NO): NO